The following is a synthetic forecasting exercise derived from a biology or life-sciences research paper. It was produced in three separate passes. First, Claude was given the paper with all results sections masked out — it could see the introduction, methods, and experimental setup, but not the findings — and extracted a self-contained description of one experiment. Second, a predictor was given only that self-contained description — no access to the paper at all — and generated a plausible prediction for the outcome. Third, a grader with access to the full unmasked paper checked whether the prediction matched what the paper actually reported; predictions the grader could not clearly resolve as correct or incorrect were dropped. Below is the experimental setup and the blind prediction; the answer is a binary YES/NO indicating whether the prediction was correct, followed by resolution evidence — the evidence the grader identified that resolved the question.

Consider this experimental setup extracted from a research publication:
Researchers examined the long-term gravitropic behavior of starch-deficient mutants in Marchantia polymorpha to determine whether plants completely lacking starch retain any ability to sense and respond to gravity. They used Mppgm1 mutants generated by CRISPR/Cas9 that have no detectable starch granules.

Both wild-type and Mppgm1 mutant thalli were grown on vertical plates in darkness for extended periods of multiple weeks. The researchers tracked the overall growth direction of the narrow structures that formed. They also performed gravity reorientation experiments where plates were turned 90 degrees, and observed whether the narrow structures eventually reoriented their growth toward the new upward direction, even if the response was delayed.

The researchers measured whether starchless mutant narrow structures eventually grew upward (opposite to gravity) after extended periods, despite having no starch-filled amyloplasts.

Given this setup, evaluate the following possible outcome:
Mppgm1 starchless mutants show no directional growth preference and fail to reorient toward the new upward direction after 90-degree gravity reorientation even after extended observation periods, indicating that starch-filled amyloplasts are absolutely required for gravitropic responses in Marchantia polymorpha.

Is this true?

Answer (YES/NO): NO